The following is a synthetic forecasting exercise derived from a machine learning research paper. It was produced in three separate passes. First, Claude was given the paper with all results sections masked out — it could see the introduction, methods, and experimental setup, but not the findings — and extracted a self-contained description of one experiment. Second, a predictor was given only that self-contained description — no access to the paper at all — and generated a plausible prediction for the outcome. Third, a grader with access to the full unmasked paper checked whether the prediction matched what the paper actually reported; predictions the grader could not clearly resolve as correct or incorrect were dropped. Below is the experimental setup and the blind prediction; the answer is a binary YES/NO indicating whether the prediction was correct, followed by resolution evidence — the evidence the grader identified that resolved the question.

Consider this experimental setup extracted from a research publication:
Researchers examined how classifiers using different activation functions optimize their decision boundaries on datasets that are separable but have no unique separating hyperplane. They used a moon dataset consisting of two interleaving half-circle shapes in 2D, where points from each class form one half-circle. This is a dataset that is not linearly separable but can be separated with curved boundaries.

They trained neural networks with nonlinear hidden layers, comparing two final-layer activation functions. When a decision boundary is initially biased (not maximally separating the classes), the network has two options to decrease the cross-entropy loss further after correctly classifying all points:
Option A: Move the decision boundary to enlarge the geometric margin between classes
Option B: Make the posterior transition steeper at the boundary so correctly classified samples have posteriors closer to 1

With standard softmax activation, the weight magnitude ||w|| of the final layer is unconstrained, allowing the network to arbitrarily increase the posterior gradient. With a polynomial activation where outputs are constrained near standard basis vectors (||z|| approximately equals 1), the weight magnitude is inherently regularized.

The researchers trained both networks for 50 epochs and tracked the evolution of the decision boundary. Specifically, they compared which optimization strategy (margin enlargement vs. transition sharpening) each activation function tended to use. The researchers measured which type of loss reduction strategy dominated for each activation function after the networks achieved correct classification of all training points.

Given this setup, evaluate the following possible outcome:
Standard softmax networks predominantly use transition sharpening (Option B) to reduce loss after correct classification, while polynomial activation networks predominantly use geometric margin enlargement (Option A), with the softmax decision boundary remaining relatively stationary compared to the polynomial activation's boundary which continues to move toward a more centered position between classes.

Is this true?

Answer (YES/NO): YES